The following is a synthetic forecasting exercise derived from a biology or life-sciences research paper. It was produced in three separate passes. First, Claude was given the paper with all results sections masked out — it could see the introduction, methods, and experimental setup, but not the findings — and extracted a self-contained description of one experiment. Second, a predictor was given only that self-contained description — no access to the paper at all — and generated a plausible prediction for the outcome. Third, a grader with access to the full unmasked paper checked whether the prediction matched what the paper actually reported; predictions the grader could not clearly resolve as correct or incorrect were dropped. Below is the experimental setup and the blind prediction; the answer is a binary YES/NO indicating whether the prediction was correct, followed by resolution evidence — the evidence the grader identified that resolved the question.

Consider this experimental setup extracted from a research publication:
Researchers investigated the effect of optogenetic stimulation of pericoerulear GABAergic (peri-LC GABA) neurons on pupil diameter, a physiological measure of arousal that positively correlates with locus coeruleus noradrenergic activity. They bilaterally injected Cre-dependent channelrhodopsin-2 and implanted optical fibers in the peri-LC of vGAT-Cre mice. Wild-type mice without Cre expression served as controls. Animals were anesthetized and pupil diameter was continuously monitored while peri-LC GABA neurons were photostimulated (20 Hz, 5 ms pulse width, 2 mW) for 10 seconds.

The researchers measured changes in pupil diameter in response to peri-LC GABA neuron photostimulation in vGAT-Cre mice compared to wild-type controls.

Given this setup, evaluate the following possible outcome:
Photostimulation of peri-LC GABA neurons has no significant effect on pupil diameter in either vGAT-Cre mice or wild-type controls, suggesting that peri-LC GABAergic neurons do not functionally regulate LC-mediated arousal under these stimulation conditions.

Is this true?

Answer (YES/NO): NO